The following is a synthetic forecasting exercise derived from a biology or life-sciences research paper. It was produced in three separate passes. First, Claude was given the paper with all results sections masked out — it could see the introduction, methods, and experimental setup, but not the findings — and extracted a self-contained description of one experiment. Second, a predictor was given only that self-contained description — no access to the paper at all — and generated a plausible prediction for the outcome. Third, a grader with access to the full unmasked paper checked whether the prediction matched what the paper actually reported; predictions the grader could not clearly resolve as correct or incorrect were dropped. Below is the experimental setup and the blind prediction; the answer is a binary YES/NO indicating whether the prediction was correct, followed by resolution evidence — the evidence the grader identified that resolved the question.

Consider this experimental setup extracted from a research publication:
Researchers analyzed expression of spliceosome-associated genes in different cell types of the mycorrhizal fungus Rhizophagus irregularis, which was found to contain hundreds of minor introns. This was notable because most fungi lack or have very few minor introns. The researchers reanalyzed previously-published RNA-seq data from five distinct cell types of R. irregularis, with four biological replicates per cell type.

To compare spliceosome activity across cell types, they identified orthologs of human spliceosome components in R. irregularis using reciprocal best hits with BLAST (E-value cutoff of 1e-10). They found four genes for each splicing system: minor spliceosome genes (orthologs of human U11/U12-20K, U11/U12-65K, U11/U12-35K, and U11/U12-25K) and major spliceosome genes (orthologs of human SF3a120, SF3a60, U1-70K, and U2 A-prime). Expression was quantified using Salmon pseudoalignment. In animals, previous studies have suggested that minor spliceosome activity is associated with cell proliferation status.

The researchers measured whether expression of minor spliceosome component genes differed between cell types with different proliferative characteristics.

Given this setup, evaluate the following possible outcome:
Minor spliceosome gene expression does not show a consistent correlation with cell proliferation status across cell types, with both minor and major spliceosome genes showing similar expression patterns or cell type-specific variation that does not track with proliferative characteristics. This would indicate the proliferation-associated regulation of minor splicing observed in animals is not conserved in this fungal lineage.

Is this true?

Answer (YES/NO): NO